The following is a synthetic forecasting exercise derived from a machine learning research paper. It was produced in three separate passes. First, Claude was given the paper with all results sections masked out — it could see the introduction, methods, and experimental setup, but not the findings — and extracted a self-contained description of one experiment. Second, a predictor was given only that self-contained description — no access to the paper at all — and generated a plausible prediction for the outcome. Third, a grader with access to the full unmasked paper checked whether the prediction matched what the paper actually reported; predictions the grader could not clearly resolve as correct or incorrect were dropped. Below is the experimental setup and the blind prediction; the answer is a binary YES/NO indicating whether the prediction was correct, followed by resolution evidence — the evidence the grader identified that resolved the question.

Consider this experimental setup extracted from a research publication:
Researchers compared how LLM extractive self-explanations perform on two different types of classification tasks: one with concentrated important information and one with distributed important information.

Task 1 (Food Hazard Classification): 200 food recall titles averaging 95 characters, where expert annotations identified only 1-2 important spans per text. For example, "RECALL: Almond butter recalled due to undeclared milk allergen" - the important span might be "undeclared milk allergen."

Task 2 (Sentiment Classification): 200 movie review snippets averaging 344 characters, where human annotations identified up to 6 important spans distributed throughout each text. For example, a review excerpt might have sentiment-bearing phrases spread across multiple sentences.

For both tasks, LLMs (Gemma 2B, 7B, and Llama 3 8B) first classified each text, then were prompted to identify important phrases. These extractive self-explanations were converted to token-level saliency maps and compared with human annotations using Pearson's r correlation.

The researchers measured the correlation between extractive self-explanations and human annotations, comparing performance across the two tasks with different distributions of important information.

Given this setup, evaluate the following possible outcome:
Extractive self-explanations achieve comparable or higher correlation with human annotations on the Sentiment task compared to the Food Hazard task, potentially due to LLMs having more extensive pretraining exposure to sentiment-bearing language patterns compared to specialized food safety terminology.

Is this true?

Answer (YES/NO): NO